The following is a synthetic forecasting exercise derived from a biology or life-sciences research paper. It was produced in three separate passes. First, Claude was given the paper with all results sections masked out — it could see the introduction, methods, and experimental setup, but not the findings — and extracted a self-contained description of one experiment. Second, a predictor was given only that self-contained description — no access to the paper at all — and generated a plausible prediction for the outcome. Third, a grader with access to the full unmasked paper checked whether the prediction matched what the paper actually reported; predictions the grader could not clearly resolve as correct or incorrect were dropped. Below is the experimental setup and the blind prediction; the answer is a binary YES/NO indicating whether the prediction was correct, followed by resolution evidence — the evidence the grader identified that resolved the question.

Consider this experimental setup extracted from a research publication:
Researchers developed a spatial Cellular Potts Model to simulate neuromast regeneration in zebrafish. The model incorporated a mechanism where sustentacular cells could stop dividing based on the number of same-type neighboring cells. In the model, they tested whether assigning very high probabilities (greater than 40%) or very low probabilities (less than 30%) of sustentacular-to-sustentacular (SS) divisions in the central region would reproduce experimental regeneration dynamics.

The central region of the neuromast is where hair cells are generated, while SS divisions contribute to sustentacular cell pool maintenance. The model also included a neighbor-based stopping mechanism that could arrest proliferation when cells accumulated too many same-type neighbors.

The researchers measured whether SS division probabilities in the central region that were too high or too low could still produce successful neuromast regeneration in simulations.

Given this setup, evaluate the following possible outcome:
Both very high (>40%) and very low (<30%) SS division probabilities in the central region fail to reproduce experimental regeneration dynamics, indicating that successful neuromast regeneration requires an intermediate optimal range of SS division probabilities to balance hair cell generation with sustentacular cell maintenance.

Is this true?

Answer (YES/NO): YES